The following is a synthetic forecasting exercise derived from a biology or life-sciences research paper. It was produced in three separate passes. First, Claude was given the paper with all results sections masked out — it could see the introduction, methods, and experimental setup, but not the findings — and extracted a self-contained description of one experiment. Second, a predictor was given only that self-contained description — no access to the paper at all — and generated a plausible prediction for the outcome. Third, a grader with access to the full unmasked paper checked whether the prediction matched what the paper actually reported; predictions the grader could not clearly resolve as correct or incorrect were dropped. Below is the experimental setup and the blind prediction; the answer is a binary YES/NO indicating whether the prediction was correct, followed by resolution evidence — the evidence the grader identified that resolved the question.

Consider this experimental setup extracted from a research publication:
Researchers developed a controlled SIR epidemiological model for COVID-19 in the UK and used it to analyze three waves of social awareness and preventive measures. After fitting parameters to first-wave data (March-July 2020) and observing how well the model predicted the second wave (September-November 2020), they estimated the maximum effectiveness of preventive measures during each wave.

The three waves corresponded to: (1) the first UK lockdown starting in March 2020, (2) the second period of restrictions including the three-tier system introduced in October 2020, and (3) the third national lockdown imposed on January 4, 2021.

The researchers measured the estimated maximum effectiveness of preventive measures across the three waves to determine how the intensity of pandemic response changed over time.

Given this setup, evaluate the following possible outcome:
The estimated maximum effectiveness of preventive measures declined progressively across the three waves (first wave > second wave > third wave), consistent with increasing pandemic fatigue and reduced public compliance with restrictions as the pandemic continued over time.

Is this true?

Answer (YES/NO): NO